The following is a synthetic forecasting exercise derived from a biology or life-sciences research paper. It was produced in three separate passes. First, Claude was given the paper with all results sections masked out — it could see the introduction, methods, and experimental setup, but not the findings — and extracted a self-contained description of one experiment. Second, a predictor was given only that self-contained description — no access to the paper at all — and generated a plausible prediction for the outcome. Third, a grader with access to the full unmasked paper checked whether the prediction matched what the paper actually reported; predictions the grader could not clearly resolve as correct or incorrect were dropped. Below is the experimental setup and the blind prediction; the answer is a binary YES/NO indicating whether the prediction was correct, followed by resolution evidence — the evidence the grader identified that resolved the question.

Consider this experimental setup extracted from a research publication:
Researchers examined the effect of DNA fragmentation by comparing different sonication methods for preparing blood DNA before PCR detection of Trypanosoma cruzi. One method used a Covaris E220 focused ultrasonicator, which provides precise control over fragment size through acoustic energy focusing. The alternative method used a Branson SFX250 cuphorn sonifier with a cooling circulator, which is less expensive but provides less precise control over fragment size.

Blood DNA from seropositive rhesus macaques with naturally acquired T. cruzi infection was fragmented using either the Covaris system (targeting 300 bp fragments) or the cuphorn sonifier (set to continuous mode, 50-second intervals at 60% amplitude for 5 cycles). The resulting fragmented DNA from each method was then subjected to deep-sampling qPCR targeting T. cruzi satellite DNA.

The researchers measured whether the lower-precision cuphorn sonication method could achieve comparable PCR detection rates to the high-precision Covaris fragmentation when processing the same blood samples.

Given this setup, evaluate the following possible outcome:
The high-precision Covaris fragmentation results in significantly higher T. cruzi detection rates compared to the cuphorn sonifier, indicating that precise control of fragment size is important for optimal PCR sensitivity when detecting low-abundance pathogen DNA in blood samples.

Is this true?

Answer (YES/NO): NO